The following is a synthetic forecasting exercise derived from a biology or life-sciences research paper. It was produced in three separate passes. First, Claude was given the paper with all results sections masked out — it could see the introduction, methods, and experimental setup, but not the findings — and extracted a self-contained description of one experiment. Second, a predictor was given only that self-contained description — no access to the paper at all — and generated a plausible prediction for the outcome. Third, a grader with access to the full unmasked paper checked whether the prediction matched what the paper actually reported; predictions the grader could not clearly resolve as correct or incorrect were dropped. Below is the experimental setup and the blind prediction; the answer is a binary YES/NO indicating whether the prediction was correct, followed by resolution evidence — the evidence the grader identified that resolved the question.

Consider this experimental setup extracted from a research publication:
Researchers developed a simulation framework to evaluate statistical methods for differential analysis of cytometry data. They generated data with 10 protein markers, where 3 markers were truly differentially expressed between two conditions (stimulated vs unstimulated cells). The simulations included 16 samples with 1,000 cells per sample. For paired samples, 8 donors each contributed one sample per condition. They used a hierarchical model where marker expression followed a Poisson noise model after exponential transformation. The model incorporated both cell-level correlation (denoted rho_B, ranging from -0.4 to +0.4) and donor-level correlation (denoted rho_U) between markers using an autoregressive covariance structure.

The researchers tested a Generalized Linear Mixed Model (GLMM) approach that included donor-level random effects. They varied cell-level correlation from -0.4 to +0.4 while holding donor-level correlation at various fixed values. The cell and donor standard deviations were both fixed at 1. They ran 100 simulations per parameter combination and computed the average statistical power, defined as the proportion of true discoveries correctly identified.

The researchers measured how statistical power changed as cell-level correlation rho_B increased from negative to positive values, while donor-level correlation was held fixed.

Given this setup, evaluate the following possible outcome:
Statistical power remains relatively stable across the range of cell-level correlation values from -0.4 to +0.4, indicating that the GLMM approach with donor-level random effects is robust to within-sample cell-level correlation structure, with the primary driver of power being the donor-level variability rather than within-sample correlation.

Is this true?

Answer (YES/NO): NO